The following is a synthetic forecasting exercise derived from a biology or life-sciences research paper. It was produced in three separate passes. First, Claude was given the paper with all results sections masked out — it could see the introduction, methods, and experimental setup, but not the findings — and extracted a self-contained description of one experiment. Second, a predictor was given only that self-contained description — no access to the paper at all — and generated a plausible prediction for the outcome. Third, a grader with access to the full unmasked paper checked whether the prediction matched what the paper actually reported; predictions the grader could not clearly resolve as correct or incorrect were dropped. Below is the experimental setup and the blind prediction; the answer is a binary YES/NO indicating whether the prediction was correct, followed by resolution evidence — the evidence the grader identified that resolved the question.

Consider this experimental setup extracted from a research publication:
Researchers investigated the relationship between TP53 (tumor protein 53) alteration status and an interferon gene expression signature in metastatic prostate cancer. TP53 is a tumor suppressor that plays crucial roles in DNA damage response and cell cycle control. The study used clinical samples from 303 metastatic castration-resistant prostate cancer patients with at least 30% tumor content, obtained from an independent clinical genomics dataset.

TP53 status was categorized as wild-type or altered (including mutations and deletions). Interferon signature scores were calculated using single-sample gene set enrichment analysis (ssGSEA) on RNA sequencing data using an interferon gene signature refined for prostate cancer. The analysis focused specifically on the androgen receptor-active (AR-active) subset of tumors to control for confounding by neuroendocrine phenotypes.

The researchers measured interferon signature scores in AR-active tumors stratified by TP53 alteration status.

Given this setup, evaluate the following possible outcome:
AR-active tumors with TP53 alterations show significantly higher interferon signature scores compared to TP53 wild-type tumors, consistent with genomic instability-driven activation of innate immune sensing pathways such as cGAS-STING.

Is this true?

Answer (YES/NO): YES